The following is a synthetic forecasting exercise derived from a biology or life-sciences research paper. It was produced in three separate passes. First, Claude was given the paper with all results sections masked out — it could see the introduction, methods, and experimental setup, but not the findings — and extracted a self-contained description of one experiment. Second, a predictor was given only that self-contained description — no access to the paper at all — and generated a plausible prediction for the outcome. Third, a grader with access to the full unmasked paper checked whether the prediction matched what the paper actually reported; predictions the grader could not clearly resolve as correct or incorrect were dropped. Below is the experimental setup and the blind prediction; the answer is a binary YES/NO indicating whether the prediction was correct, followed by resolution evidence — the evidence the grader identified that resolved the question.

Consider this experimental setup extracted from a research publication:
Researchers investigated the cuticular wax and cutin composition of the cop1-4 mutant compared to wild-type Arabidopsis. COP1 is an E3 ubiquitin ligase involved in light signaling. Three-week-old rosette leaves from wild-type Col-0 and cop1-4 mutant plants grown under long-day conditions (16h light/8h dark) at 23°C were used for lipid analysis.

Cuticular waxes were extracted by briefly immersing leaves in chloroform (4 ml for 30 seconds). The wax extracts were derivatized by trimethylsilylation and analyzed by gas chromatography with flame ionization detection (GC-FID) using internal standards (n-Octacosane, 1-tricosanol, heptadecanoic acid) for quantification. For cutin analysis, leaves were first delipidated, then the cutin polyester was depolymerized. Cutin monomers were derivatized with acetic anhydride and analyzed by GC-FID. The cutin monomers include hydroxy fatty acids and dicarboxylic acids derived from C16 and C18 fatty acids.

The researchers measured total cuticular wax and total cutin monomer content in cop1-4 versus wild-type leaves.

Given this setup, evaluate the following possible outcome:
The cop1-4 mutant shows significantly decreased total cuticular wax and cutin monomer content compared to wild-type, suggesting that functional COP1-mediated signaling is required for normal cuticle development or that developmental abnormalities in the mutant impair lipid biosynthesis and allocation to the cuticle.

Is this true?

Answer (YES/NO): NO